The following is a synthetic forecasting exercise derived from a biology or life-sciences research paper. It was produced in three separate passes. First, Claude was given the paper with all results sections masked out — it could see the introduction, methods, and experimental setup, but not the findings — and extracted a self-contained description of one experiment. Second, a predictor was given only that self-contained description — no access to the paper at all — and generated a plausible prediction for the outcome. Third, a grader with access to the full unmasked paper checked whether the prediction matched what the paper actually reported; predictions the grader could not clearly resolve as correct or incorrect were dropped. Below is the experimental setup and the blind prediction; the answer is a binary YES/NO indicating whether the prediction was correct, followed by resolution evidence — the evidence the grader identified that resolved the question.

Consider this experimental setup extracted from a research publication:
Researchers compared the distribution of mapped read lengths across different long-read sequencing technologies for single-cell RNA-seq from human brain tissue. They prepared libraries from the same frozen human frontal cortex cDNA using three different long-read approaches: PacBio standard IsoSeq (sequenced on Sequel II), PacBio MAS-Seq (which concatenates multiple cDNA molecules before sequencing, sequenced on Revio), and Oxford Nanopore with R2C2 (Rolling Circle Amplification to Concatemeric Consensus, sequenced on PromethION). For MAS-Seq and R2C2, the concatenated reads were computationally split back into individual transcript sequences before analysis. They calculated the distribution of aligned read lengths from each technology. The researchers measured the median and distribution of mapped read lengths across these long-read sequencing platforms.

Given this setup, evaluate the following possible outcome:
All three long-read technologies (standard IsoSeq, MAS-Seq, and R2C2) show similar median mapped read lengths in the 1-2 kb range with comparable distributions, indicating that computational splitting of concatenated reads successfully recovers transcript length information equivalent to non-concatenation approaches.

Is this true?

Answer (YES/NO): NO